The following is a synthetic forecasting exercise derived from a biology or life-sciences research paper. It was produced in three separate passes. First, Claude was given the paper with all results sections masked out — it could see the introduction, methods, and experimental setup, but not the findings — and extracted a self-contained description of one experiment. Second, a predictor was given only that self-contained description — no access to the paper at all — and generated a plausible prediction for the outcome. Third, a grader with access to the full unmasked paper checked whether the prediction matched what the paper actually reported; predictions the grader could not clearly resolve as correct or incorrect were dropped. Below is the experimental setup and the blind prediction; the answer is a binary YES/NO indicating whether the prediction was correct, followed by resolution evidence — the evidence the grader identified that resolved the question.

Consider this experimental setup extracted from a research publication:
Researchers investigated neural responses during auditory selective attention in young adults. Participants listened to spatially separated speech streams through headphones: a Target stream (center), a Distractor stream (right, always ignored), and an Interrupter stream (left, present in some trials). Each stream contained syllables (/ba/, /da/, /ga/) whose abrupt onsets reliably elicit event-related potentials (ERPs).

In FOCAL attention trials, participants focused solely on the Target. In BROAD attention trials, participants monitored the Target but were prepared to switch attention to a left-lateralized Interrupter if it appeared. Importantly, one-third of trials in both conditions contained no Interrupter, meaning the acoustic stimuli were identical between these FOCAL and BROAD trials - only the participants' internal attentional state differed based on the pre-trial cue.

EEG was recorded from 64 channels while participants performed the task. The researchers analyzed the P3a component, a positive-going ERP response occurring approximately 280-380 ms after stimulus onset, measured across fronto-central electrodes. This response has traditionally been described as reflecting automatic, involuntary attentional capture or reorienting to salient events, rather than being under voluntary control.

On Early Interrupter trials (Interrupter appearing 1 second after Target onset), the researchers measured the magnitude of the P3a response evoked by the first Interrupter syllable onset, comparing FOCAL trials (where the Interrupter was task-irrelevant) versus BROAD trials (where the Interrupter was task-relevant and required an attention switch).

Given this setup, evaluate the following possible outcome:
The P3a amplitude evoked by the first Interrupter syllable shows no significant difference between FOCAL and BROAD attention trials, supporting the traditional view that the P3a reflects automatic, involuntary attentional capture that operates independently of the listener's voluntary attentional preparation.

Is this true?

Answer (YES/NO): NO